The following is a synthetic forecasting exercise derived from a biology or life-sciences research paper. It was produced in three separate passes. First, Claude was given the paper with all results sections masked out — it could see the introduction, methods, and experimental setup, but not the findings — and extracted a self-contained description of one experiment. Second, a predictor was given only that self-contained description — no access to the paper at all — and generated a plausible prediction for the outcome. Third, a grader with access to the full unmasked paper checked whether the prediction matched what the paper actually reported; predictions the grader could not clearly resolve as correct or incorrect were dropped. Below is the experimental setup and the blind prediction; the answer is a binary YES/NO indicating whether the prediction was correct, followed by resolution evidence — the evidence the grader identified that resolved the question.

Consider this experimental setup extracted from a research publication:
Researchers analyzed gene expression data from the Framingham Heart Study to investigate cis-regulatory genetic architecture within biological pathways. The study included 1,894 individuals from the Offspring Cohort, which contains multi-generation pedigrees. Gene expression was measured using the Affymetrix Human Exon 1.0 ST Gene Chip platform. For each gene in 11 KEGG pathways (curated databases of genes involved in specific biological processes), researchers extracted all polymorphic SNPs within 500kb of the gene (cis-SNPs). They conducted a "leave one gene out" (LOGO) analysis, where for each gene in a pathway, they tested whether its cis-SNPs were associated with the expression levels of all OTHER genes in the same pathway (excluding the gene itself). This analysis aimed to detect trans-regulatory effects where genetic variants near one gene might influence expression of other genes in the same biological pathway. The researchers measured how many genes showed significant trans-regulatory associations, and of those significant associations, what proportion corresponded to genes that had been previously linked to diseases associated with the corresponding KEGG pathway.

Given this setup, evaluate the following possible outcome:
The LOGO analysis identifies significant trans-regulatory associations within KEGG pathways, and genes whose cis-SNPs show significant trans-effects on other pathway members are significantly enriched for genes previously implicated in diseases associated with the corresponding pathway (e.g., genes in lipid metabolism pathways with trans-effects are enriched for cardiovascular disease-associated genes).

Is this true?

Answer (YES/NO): NO